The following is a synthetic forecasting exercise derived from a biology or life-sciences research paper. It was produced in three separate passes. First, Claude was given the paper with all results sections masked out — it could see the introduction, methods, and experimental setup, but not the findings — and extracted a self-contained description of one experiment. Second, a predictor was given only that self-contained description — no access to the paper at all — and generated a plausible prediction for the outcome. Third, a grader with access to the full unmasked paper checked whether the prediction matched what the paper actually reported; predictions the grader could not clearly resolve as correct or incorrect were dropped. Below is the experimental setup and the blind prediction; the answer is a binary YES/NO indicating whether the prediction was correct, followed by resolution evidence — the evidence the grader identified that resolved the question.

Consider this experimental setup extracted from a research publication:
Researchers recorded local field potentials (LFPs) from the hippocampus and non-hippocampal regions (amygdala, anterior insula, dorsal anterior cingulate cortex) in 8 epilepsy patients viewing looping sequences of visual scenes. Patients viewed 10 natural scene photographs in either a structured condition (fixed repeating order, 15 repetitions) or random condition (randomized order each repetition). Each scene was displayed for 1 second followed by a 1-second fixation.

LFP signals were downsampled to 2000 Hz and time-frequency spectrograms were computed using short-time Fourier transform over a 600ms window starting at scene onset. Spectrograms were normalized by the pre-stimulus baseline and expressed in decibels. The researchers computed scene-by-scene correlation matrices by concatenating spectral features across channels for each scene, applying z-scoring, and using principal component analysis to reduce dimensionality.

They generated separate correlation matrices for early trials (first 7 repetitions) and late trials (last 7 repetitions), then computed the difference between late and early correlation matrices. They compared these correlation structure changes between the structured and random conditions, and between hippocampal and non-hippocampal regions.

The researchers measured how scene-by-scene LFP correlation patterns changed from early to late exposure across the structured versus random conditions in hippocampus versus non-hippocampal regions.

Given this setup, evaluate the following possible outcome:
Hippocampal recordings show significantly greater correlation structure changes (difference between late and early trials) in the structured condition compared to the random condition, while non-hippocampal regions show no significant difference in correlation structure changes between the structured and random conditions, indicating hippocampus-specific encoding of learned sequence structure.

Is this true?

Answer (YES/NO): YES